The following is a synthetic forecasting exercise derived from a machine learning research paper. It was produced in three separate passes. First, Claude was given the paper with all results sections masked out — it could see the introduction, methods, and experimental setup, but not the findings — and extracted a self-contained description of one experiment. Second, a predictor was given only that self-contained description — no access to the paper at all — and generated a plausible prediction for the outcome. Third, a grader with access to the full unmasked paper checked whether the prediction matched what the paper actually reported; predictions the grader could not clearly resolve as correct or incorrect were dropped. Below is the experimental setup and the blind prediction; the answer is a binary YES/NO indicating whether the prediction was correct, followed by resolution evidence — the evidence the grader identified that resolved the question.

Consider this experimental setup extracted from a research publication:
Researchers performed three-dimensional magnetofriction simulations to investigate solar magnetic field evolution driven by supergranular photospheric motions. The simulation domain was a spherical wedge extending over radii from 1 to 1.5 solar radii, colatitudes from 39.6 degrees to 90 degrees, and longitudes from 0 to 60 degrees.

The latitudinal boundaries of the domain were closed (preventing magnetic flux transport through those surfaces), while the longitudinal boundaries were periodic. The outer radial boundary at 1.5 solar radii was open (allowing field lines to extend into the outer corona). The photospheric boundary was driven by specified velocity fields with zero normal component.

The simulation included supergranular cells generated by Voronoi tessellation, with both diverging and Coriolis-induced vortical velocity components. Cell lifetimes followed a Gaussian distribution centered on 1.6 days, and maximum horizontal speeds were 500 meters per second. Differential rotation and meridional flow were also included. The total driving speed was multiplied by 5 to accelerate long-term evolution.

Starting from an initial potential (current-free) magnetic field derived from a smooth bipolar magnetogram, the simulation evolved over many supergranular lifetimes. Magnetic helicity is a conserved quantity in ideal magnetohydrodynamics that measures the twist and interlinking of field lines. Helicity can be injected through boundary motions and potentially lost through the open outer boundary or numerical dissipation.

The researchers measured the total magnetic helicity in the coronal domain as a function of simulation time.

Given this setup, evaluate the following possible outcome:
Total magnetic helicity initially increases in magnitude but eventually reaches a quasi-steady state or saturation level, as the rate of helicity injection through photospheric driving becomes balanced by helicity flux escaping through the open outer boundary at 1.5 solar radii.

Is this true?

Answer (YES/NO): NO